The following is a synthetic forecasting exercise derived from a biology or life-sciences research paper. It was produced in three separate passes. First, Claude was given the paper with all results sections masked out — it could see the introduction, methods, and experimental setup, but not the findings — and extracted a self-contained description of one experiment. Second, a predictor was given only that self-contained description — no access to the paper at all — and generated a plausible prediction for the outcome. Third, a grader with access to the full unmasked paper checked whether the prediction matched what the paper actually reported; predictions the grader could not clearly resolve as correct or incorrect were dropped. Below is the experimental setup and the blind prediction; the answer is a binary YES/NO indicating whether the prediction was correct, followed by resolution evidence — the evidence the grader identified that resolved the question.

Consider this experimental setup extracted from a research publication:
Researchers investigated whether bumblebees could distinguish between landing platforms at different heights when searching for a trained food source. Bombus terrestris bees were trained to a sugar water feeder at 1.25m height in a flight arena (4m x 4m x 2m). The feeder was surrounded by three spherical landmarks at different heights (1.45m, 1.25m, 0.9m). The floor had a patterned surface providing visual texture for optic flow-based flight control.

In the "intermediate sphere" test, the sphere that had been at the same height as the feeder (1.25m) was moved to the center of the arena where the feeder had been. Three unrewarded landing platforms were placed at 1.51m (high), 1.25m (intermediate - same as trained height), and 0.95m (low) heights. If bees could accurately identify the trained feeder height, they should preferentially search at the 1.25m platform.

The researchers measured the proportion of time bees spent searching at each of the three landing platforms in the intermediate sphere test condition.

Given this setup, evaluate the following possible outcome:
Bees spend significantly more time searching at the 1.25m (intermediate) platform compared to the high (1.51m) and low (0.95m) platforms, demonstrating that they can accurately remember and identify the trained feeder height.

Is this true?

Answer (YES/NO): NO